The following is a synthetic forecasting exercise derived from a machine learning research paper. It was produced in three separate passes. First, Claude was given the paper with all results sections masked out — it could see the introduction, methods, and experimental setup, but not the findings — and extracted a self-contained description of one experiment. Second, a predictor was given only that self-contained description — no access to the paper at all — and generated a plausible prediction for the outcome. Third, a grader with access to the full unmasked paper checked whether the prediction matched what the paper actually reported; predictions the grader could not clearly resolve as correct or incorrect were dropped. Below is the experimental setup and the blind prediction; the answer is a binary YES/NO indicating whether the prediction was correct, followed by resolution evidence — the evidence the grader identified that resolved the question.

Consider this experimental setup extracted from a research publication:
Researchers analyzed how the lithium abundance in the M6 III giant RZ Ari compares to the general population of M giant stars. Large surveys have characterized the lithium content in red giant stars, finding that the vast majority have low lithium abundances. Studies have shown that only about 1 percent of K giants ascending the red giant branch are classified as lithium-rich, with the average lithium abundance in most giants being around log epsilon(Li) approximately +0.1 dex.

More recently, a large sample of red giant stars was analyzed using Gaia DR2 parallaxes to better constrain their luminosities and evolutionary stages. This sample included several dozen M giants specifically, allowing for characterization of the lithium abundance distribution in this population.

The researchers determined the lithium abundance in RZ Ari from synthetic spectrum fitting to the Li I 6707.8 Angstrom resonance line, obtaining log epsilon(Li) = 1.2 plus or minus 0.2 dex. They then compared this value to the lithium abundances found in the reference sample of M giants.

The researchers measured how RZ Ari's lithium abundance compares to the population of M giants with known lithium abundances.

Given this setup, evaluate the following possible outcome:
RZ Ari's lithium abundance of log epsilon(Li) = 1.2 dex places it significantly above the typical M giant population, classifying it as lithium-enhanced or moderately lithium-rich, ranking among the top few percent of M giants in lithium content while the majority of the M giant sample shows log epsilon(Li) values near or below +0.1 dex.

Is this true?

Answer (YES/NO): NO